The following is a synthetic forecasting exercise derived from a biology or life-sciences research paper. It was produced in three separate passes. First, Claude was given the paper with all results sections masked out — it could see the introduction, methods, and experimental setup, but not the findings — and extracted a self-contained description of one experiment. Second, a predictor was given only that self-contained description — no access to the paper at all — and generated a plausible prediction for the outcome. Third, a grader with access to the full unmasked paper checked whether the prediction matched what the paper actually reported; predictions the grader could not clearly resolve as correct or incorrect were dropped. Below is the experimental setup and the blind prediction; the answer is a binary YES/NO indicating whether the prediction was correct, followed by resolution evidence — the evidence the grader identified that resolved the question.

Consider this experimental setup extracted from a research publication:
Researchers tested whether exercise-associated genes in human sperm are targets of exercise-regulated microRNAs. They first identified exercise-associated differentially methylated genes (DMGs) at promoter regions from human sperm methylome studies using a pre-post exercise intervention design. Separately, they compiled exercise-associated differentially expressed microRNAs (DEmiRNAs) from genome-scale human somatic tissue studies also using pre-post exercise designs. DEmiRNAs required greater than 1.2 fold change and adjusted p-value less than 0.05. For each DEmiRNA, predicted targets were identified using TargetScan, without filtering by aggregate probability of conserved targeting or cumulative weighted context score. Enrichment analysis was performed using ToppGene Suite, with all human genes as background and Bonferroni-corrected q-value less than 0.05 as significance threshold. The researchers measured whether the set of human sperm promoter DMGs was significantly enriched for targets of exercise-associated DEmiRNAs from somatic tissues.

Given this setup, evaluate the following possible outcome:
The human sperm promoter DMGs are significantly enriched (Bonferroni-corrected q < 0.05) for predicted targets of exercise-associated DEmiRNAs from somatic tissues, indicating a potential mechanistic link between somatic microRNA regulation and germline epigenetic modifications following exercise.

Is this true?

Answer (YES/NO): YES